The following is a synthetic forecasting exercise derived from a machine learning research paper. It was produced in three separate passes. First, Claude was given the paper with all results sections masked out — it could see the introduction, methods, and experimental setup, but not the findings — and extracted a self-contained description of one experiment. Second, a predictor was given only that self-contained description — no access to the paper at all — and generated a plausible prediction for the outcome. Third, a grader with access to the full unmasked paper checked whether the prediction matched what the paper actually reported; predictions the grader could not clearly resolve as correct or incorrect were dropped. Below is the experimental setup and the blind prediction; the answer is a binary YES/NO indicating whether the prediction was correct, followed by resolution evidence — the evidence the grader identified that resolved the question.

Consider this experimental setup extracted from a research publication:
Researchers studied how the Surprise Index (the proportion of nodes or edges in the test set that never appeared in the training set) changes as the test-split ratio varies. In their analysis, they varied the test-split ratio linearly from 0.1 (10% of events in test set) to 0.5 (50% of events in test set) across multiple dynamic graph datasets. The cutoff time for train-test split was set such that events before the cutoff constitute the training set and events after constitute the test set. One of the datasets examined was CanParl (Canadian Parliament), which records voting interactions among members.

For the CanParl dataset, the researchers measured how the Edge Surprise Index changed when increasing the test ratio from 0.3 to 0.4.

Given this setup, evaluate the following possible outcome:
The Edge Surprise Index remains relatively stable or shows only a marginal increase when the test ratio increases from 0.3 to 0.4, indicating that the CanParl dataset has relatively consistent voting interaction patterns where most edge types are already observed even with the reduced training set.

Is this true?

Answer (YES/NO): NO